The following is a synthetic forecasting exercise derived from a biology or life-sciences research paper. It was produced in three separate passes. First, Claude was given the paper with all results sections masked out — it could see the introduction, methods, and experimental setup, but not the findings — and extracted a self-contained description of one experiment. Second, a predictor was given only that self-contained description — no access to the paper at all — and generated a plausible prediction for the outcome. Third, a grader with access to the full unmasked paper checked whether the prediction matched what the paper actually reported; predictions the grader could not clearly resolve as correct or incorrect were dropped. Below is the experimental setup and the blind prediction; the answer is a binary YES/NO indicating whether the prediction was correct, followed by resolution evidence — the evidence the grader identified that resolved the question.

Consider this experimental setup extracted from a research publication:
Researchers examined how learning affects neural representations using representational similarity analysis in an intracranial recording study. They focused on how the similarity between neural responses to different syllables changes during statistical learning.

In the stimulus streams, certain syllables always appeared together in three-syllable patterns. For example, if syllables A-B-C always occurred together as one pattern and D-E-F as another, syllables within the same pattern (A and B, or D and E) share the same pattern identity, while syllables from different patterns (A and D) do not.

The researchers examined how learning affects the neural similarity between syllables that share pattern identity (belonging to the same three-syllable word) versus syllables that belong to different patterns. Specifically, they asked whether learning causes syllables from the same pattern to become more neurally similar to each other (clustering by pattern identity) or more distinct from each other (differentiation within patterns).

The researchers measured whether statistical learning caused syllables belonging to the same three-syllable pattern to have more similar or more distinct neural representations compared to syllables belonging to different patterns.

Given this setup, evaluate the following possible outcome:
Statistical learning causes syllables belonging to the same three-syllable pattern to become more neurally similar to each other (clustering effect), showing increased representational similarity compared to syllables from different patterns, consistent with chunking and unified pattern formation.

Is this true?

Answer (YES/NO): YES